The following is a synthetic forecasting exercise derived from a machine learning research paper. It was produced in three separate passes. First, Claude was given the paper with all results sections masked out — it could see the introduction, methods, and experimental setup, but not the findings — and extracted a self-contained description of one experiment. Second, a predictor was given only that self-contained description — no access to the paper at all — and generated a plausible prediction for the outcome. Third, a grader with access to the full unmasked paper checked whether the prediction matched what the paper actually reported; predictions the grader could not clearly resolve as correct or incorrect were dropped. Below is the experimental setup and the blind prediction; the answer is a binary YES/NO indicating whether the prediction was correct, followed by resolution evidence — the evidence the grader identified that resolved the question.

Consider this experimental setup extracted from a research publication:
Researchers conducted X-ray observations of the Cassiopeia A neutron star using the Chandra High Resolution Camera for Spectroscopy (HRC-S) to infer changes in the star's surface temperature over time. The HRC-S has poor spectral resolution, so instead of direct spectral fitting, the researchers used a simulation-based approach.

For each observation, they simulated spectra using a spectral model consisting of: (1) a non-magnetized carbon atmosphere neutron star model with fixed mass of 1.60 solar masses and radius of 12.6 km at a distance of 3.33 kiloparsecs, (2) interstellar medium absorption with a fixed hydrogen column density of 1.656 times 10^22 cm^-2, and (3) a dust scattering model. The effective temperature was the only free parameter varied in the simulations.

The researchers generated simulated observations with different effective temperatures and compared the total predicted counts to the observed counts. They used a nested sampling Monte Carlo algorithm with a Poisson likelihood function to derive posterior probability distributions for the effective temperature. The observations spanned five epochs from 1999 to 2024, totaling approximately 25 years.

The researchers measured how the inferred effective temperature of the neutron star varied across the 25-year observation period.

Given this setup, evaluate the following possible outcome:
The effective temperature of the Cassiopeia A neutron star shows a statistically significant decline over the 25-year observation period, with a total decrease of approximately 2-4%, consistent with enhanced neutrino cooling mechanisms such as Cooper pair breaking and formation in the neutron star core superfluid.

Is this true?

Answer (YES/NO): NO